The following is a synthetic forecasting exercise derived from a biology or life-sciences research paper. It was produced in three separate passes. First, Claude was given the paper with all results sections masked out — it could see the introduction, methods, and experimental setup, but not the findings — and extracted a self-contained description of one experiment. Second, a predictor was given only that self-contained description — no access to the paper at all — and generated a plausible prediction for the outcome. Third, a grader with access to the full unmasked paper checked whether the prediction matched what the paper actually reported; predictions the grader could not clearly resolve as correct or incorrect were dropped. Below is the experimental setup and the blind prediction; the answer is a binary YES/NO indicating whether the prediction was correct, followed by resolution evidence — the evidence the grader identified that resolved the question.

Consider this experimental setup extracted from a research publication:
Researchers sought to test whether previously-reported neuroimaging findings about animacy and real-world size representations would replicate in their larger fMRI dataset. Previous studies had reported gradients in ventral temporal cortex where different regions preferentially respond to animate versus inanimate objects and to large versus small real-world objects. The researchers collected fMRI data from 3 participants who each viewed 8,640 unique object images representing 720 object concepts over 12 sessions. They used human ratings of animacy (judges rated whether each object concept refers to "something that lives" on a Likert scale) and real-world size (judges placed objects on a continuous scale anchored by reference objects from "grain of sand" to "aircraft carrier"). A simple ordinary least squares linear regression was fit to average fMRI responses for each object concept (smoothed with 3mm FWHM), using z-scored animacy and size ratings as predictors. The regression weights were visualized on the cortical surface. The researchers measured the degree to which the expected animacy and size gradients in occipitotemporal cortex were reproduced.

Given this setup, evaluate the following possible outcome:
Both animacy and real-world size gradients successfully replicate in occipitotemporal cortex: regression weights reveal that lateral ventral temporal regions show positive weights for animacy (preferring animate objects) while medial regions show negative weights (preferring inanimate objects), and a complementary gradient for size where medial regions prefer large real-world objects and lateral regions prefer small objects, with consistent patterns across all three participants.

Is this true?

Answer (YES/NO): NO